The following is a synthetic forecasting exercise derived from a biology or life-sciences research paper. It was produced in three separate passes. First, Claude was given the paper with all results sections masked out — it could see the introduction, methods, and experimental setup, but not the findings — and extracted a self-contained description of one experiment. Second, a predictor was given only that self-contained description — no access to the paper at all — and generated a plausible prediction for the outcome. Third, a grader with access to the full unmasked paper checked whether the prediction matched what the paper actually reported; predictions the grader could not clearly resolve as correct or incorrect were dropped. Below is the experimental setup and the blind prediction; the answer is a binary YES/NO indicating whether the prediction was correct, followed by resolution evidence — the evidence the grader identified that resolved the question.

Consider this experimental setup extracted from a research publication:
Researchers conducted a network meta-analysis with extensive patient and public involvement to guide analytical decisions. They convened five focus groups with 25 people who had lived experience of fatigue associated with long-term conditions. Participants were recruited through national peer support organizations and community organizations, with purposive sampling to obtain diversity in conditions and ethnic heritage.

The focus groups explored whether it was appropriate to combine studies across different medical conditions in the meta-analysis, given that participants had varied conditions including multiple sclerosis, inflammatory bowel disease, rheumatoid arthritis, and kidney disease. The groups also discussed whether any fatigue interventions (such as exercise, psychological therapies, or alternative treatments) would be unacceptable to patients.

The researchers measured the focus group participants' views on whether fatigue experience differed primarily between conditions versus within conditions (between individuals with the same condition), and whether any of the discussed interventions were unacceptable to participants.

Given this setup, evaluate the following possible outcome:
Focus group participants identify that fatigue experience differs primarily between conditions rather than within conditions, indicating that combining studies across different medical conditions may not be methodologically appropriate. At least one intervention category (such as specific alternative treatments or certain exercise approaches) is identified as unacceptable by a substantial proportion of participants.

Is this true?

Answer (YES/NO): NO